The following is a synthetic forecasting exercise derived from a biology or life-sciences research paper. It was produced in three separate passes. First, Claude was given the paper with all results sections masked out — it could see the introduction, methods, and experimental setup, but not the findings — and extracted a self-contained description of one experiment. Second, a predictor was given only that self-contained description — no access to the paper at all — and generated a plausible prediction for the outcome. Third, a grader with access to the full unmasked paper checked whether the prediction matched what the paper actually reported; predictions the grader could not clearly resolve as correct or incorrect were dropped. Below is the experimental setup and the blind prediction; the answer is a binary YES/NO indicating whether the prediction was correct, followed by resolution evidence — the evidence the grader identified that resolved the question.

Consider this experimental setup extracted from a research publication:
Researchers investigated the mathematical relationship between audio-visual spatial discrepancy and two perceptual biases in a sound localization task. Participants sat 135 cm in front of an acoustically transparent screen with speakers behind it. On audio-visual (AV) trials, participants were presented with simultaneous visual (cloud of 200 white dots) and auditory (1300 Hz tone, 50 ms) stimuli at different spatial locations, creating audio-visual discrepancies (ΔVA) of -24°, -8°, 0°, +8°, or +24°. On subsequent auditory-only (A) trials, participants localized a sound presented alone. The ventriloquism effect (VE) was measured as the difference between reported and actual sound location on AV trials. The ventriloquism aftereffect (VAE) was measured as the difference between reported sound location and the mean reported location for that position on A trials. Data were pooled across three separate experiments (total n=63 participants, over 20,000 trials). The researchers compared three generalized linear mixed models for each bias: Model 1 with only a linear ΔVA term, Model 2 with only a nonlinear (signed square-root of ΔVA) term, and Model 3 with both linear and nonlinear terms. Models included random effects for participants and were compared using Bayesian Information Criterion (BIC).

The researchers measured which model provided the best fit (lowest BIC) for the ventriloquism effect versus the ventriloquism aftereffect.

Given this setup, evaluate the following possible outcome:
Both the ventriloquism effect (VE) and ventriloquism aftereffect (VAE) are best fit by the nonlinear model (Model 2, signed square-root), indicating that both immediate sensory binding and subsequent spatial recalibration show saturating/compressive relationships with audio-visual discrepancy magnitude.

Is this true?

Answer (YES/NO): NO